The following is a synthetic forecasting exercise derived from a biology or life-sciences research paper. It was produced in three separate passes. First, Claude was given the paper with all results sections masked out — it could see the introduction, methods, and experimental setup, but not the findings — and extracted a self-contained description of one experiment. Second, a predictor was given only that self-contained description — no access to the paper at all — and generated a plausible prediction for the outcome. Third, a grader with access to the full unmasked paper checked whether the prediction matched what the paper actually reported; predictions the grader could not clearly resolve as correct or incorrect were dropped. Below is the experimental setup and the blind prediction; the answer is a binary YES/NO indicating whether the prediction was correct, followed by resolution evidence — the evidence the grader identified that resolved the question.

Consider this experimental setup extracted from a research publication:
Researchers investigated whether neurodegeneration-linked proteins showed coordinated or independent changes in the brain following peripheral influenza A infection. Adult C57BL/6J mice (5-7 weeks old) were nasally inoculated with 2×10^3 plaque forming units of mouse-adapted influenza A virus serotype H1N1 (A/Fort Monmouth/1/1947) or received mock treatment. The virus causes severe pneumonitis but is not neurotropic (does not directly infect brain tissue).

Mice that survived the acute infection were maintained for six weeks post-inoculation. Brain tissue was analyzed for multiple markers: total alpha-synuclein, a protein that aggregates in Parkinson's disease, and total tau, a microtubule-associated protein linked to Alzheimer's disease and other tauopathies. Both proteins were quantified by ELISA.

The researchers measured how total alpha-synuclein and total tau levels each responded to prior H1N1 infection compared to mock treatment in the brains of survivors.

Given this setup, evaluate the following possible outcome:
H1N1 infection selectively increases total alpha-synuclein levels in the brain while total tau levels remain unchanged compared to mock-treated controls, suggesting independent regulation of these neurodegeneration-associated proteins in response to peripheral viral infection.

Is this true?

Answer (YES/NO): YES